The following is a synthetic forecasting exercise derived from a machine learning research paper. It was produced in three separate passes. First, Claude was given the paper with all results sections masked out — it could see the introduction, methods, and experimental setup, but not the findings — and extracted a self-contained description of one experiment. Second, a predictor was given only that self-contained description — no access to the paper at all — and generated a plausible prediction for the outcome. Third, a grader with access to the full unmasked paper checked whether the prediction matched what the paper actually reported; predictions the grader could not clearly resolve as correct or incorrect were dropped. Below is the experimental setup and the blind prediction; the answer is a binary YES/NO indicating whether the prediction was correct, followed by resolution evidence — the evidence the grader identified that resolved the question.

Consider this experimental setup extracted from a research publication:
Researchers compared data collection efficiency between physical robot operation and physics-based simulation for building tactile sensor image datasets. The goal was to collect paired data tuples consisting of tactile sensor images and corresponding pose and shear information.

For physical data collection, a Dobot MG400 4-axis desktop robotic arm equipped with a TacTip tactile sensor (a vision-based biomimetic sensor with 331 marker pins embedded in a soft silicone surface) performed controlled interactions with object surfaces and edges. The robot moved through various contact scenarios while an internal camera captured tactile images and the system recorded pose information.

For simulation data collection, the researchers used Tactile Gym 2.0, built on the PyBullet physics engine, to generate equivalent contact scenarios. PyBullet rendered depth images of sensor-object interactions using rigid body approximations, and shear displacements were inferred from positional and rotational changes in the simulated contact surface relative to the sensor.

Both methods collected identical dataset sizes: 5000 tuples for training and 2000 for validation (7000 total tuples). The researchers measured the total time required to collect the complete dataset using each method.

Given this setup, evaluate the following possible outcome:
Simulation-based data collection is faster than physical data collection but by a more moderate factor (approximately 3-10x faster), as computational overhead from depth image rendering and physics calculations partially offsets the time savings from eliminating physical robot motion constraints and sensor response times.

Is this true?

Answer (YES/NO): NO